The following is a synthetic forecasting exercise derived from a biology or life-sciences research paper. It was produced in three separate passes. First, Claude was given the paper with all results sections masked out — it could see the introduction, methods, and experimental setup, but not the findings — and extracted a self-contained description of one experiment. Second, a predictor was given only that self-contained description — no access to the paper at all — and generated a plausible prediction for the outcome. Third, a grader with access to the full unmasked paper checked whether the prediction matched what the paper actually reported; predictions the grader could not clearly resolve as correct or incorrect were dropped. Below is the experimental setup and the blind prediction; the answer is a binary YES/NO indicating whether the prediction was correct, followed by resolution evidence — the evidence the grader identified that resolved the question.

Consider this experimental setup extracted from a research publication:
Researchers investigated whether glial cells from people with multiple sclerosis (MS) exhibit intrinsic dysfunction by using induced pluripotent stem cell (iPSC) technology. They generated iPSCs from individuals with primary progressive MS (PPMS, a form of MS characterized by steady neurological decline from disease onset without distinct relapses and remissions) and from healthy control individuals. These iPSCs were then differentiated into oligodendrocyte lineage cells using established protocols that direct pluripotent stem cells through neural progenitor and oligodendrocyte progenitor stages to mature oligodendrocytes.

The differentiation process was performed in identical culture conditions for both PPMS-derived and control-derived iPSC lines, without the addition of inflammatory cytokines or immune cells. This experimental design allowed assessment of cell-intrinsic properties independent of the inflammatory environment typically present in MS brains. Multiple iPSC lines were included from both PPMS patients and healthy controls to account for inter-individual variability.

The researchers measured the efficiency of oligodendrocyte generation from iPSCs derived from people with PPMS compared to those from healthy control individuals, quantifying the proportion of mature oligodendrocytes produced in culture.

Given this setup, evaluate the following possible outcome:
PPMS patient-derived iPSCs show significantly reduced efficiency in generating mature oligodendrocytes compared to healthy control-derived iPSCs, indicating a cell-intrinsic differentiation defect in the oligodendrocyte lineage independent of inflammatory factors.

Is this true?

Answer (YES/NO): YES